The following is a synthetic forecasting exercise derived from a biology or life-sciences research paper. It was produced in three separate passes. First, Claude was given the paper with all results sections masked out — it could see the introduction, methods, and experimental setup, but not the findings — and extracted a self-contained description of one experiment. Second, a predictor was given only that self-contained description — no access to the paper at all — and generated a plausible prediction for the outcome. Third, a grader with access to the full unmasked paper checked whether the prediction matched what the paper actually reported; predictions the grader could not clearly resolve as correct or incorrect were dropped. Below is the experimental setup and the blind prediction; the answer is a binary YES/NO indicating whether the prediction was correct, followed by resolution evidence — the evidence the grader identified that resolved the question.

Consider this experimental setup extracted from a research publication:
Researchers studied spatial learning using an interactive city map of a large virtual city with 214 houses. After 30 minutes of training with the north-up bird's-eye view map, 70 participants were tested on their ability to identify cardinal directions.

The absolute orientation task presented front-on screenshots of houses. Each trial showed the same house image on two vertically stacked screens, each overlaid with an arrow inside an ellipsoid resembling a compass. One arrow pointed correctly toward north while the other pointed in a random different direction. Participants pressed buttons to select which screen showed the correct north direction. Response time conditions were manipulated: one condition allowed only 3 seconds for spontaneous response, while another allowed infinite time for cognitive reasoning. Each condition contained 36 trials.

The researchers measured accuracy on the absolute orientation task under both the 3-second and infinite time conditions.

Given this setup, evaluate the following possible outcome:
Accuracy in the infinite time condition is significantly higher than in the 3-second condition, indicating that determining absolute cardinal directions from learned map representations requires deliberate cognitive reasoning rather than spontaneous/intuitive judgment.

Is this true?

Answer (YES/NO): YES